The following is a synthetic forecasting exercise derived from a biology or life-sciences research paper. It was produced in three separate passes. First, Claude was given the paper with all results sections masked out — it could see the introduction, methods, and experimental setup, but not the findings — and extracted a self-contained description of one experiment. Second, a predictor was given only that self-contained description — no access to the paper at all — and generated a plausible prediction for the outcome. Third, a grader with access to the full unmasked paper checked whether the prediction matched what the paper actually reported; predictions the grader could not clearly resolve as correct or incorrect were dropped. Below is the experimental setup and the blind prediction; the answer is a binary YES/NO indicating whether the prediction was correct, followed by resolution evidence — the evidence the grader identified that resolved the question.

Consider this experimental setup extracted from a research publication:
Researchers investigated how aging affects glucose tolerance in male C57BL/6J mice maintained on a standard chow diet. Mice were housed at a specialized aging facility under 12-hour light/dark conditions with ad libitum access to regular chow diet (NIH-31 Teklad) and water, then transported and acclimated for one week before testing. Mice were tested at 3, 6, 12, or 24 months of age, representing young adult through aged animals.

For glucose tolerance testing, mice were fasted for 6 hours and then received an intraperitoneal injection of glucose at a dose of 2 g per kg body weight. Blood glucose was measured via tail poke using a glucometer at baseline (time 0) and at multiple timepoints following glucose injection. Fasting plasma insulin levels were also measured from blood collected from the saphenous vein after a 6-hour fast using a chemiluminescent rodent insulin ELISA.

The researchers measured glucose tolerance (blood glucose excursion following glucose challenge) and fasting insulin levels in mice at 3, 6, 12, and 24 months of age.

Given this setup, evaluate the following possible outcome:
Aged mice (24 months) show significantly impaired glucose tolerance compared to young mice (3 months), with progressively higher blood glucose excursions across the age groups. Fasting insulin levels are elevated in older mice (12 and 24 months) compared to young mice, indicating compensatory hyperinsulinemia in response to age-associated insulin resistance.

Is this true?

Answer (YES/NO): NO